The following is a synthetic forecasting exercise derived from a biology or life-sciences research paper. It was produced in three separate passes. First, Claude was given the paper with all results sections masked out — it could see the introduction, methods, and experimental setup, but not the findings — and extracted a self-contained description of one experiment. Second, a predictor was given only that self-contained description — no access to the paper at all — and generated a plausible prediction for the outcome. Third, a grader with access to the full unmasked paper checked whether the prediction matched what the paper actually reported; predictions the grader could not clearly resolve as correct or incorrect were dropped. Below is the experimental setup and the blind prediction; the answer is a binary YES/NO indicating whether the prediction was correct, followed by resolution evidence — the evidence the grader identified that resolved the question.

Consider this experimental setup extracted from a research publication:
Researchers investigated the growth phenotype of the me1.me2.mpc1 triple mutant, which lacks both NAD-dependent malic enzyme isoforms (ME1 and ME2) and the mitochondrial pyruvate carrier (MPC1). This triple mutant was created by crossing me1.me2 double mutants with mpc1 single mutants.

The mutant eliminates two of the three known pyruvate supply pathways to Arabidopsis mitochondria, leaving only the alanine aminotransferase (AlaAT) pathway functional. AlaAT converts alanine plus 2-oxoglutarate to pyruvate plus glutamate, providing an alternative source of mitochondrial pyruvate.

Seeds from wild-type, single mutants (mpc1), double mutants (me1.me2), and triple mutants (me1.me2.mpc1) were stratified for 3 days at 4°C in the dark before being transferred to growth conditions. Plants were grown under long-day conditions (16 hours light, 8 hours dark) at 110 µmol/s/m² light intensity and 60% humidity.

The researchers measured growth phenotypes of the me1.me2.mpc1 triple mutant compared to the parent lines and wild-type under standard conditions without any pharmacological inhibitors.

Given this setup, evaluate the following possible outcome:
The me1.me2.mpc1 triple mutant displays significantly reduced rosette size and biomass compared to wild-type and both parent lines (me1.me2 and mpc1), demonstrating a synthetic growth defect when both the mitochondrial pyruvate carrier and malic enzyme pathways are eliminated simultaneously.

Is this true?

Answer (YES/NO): YES